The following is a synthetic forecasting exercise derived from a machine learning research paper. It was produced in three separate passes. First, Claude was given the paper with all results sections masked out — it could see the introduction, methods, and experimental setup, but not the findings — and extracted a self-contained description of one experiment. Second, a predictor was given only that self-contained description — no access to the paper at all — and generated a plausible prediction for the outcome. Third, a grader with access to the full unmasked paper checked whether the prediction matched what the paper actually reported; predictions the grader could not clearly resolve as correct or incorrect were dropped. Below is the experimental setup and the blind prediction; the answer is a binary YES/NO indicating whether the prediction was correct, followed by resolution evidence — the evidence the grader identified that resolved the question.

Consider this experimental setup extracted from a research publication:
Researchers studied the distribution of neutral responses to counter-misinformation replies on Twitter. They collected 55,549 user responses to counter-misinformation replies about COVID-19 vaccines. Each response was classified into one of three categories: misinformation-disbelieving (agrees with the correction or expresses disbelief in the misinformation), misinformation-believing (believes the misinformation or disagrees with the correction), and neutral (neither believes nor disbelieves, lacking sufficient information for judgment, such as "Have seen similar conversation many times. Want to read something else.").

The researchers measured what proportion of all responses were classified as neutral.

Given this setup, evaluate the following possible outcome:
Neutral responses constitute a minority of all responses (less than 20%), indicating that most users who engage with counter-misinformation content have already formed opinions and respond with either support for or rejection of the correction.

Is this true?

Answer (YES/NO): NO